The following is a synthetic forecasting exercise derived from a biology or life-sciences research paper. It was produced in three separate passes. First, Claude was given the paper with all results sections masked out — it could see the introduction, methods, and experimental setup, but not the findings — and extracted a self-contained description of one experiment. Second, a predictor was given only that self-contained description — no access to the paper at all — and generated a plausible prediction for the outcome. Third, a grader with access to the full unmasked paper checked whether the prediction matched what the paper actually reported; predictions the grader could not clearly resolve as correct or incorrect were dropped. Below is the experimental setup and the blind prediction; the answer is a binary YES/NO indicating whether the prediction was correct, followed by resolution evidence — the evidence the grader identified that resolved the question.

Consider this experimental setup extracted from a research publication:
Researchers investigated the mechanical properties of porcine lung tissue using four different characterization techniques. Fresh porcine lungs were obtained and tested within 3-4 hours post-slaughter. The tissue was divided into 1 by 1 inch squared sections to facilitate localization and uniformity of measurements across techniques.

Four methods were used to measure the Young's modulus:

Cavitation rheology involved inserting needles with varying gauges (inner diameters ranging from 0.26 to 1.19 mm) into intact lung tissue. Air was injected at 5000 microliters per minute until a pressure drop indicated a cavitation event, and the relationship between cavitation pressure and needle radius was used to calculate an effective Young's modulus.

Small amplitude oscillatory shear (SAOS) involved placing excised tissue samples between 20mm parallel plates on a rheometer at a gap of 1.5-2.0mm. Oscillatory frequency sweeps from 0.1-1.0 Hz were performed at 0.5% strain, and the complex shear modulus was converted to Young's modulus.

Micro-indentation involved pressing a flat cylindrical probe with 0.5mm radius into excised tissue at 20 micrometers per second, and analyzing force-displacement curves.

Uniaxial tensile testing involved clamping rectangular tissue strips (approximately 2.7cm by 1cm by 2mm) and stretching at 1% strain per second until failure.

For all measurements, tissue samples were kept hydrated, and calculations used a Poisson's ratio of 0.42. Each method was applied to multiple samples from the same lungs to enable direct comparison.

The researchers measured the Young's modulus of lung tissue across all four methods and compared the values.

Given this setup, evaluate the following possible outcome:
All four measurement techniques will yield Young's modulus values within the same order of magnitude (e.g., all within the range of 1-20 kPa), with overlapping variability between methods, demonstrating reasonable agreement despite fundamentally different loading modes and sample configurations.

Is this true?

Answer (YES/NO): YES